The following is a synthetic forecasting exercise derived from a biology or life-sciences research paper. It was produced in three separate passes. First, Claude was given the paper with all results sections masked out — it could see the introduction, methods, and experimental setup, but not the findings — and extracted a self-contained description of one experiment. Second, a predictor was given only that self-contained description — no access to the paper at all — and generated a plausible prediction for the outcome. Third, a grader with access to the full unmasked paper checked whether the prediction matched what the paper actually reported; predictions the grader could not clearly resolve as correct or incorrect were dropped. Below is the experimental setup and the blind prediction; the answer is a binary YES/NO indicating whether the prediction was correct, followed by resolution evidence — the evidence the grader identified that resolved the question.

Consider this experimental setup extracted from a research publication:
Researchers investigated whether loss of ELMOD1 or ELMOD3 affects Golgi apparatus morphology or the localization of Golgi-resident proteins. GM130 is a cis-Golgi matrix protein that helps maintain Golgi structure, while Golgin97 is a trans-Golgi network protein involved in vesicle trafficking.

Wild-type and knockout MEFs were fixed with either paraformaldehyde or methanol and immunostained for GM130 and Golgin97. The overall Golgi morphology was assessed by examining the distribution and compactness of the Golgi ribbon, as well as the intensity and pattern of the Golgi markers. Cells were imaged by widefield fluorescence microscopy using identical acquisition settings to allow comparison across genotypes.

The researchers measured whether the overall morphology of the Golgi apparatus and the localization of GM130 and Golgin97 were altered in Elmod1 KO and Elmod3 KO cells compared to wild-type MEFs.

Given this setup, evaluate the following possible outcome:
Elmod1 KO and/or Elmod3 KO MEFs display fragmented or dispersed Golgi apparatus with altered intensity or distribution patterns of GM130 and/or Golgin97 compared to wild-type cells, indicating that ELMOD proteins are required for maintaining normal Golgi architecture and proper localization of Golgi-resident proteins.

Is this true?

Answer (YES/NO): NO